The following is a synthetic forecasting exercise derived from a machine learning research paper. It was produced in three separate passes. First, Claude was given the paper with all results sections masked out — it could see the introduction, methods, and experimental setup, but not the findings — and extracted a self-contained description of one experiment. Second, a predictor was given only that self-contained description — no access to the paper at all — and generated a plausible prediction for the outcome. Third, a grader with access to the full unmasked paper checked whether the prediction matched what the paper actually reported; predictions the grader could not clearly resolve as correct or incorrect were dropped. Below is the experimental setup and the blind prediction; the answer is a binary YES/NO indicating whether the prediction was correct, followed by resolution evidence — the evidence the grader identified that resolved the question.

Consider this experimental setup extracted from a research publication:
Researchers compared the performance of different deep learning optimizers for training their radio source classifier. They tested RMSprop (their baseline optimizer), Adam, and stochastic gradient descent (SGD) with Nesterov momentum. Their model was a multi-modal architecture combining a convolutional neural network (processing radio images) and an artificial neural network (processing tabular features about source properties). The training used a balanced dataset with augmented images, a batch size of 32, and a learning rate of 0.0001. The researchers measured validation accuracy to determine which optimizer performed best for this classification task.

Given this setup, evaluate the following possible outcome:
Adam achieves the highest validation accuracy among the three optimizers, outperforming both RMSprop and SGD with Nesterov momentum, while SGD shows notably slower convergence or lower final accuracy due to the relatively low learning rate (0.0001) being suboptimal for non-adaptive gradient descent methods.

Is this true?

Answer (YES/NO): NO